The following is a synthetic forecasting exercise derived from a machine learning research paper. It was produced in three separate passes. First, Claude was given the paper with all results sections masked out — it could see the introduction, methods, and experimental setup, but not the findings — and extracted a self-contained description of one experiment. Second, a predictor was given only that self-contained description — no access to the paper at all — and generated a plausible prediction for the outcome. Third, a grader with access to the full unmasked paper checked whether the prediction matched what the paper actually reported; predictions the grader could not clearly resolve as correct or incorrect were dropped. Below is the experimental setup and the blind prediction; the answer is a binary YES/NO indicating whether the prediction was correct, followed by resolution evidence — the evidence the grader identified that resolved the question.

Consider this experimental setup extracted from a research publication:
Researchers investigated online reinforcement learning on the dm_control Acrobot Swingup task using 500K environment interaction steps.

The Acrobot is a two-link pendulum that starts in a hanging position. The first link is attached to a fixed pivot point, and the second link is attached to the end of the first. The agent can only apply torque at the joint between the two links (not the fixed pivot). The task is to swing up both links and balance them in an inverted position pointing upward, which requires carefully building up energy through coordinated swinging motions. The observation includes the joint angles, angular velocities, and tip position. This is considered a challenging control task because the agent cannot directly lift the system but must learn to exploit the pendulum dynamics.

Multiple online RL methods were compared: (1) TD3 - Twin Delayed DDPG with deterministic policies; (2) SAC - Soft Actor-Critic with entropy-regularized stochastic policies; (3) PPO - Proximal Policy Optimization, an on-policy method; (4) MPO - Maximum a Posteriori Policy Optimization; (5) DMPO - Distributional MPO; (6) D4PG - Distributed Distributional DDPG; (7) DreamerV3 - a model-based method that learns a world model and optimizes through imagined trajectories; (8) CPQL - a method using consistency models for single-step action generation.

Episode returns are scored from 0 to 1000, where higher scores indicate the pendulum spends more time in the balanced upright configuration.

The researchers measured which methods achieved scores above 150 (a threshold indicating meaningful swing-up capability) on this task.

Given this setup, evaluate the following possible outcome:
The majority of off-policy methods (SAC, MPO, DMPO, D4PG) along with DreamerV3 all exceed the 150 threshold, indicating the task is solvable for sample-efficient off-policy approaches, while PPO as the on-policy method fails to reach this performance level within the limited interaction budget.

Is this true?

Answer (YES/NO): NO